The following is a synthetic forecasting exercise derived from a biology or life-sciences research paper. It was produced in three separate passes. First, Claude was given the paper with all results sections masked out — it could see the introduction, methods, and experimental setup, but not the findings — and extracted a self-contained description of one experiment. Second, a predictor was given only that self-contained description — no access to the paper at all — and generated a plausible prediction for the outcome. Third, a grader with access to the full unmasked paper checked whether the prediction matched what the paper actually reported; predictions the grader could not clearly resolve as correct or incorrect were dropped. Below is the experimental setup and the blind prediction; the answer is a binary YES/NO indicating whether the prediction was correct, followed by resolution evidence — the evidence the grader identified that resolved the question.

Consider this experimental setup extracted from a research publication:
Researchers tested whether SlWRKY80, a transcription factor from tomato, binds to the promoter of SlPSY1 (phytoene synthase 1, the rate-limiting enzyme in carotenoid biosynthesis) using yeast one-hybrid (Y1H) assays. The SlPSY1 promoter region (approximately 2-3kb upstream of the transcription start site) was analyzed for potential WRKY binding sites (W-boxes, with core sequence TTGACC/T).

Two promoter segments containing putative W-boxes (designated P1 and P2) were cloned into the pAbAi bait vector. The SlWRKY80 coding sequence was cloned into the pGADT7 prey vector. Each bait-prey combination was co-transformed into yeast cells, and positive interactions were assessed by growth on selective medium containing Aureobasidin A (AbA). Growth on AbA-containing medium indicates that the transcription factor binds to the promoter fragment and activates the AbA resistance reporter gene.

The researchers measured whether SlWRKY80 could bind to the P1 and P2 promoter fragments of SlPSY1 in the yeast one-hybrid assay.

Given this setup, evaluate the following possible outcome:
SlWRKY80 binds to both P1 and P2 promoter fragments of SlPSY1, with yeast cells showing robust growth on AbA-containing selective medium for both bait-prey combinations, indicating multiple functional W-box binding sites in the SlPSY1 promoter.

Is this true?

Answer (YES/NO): YES